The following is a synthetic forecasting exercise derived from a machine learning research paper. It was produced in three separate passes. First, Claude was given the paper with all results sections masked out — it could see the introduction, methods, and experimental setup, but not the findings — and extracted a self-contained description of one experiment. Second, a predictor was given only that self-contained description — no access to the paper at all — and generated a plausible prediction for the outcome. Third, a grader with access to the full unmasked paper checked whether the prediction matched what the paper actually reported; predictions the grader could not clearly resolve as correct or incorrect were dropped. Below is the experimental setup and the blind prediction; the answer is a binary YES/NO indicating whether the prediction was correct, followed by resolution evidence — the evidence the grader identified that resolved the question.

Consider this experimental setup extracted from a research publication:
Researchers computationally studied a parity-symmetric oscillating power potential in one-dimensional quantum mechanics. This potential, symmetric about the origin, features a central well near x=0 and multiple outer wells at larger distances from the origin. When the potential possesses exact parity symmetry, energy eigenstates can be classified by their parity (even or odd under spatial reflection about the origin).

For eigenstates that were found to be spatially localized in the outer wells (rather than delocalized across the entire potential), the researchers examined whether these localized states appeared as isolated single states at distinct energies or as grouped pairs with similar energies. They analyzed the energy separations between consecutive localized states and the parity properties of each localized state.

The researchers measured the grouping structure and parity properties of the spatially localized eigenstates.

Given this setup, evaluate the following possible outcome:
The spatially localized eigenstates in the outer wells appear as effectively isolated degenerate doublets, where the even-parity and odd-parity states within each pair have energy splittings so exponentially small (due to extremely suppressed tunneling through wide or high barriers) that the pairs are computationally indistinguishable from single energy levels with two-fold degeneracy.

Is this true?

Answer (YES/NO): NO